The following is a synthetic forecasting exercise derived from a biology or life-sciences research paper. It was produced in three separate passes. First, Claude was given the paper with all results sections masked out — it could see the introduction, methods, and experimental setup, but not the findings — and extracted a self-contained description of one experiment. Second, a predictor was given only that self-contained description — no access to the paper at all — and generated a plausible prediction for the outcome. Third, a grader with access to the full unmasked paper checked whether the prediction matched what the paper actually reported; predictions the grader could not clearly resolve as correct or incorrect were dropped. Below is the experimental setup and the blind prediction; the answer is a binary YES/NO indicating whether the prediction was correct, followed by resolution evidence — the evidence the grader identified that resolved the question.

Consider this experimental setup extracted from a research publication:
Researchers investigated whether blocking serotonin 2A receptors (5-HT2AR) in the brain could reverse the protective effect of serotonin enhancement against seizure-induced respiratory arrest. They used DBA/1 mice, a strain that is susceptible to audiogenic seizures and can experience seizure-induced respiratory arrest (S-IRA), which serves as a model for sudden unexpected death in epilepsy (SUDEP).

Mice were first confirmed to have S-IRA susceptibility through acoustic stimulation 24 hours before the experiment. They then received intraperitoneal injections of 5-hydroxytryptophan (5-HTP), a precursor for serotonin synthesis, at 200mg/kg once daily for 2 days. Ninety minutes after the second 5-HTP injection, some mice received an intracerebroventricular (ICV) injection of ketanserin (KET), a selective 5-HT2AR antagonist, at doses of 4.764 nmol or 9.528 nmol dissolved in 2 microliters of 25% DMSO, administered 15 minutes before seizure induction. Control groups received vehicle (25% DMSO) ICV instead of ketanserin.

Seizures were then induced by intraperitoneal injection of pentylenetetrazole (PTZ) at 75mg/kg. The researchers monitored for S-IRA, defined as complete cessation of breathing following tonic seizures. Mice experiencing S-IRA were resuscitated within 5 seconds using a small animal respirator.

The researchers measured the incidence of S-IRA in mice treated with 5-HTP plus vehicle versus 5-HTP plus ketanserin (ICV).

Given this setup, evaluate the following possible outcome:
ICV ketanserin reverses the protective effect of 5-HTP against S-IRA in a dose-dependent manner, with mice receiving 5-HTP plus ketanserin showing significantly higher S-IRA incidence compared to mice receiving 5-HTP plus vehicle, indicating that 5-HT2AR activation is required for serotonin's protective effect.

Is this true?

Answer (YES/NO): YES